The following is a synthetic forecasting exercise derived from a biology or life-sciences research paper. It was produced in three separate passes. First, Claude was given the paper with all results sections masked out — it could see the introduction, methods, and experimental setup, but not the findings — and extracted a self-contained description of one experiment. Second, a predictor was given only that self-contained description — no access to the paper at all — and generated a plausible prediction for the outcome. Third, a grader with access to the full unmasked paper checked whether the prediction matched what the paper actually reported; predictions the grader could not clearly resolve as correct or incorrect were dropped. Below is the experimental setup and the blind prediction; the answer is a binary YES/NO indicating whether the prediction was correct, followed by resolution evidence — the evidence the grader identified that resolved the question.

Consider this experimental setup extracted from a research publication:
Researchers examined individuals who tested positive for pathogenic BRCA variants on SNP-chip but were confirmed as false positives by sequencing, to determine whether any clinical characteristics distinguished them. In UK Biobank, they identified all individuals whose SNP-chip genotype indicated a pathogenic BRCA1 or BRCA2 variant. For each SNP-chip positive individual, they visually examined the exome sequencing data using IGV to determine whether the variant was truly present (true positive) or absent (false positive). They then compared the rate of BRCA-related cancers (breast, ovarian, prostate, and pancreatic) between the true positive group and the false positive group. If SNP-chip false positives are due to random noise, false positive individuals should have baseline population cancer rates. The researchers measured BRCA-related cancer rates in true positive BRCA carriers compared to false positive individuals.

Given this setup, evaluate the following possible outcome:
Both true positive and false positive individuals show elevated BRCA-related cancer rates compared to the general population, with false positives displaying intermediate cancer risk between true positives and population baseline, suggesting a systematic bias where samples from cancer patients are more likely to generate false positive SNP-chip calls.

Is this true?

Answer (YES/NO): NO